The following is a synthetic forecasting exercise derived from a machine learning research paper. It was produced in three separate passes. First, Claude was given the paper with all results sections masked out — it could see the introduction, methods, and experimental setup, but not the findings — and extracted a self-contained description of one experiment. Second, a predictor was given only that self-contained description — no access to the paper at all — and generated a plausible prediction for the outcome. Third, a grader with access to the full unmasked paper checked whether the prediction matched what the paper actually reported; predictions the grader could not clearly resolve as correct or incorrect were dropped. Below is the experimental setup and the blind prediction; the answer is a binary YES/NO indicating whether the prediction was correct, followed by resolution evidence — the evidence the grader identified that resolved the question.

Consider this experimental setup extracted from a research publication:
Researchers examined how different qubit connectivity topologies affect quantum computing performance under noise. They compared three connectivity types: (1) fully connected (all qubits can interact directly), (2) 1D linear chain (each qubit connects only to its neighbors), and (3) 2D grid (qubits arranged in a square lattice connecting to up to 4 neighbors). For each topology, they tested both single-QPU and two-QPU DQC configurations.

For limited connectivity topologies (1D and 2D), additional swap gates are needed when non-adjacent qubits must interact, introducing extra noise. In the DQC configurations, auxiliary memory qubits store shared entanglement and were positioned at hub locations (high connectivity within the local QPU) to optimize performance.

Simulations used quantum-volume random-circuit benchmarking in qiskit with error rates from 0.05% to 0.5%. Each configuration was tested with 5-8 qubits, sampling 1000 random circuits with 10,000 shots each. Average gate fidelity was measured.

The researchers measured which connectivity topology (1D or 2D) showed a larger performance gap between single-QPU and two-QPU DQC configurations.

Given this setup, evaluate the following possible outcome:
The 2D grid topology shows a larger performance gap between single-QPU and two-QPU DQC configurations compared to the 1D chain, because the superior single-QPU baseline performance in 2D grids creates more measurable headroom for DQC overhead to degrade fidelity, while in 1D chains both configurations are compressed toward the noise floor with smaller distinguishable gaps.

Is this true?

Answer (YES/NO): NO